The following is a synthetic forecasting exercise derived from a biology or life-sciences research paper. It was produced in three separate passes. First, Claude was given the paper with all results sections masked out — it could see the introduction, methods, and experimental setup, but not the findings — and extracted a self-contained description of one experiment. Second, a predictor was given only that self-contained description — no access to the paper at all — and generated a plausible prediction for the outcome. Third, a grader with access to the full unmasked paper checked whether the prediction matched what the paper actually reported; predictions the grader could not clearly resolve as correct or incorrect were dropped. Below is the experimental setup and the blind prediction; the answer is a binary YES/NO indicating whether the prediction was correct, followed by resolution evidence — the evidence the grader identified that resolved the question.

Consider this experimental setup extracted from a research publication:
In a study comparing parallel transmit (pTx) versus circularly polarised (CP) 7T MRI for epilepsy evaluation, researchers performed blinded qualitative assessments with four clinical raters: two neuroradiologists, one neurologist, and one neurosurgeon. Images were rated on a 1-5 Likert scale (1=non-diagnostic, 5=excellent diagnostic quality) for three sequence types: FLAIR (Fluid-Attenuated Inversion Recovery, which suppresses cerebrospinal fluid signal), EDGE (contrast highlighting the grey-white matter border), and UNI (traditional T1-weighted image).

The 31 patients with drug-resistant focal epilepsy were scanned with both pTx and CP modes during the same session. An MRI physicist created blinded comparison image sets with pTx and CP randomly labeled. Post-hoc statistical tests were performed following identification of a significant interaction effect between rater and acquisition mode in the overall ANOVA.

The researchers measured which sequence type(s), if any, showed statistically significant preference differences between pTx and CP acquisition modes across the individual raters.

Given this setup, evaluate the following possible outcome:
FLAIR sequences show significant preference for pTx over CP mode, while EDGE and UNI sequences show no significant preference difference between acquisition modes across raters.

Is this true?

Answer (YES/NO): YES